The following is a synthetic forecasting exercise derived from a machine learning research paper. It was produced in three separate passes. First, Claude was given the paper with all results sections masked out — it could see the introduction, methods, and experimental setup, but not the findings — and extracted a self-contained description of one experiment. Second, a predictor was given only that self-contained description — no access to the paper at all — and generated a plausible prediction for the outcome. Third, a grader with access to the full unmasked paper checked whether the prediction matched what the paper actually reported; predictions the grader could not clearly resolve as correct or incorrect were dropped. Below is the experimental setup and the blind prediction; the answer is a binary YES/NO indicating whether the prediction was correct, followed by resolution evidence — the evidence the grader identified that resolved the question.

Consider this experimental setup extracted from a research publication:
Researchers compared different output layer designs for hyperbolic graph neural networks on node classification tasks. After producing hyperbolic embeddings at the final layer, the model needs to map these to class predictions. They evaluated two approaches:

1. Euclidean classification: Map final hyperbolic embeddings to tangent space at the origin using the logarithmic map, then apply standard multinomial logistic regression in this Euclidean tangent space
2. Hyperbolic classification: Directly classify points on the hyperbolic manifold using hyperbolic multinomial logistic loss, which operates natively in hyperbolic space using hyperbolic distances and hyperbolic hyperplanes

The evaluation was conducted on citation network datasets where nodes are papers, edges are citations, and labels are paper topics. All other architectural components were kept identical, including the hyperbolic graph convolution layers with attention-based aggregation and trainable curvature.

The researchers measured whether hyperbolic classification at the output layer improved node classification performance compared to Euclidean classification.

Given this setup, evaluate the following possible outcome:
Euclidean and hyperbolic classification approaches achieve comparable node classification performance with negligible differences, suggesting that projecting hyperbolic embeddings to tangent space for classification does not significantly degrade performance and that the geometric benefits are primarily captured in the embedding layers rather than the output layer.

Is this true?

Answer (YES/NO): YES